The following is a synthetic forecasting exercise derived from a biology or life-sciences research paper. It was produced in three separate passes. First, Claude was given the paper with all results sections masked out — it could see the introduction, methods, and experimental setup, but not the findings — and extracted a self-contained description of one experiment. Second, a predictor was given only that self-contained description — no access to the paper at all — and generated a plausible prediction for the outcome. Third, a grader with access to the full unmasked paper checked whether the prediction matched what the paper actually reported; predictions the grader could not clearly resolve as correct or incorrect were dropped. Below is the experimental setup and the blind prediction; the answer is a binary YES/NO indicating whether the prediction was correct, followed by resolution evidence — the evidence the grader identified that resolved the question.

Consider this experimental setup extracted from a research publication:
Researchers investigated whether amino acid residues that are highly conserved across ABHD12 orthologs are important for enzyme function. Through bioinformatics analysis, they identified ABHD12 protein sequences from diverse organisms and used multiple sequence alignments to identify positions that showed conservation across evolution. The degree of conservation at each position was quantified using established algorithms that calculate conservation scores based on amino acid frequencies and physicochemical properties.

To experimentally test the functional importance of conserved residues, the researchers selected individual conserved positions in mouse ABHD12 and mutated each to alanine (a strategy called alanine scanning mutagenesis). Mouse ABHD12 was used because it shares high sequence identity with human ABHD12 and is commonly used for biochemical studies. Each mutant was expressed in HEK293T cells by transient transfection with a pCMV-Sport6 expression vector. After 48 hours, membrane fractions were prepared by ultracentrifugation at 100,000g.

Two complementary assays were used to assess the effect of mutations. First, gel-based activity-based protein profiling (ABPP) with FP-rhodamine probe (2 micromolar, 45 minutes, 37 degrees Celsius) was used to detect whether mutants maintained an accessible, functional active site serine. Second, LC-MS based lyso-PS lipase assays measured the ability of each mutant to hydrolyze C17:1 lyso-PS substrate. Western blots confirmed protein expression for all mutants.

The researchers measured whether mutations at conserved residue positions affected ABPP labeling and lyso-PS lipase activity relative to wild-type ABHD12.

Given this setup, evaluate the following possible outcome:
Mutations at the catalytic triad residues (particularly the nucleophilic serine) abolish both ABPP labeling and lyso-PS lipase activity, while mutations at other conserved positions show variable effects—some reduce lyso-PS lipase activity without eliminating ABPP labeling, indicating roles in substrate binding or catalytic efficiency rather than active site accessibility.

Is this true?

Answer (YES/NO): YES